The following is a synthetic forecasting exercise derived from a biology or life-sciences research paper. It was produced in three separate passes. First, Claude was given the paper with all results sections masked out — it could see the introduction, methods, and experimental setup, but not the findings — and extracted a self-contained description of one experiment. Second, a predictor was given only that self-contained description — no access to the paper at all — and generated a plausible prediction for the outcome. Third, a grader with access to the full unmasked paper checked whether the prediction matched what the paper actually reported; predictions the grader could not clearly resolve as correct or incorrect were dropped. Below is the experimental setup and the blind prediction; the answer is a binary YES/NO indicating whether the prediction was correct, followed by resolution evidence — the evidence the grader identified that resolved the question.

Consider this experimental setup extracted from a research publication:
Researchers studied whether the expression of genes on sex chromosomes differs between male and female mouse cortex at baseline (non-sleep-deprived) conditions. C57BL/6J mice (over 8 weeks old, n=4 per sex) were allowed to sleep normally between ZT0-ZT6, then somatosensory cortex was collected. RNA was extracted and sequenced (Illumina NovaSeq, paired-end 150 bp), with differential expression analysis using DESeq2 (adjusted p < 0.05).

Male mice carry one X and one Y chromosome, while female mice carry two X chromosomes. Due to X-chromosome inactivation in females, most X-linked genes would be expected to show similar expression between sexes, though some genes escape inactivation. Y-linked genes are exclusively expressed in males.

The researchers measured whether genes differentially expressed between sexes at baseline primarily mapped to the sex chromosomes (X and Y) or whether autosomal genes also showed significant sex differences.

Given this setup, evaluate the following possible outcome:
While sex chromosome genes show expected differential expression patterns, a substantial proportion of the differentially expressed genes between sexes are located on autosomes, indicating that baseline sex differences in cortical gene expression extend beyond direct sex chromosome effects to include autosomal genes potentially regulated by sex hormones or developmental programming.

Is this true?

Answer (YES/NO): YES